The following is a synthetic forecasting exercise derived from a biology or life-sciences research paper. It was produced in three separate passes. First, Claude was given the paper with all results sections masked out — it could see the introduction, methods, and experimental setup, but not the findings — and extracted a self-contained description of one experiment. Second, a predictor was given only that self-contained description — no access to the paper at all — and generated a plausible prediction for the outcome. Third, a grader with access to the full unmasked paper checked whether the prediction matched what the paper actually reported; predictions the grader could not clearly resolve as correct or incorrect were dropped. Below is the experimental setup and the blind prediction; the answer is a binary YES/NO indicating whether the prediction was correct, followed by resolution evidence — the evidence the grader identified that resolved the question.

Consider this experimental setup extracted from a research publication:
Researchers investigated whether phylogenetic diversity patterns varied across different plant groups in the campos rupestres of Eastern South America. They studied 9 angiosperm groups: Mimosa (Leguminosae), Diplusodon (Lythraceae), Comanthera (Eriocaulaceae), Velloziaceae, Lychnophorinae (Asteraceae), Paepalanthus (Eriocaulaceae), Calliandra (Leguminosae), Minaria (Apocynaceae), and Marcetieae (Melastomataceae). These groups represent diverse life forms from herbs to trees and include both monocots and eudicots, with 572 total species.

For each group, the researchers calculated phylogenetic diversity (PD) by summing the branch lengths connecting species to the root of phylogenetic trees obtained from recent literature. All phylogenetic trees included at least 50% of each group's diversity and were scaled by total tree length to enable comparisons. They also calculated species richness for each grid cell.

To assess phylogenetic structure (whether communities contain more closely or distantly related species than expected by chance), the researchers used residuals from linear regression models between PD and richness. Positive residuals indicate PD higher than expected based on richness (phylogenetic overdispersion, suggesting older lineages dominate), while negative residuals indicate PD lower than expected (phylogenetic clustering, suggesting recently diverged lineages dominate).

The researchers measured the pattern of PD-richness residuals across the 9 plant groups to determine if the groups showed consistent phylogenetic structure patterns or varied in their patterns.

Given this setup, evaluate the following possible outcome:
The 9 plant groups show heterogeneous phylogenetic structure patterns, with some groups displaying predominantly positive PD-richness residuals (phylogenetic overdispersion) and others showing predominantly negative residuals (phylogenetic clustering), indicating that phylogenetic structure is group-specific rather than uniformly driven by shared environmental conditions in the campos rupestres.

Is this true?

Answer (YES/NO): NO